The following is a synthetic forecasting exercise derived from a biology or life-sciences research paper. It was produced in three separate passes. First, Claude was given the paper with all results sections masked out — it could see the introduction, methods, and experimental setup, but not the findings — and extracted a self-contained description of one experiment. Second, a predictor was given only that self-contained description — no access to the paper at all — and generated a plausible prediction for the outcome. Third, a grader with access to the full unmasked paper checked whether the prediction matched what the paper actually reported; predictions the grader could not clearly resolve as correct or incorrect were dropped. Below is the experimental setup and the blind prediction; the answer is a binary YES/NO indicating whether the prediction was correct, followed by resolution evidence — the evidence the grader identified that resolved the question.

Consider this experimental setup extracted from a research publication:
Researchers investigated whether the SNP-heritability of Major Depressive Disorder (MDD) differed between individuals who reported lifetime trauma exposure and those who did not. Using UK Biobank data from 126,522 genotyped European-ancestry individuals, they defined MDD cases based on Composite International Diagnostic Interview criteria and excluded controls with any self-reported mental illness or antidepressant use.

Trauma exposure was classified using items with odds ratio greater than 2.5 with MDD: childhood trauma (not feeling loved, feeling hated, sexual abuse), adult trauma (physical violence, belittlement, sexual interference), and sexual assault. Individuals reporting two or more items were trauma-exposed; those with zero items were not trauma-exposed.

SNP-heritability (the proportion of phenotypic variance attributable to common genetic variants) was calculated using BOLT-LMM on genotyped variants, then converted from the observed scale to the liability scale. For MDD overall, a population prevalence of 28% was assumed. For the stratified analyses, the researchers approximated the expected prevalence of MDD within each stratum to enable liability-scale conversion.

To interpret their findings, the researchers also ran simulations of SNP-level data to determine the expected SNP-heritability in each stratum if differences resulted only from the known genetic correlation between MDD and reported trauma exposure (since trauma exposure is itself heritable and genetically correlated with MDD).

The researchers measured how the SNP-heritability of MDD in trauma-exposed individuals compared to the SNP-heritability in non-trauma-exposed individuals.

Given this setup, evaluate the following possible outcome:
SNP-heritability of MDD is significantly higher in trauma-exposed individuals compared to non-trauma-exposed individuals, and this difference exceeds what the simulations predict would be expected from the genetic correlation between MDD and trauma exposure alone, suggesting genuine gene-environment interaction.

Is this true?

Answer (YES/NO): YES